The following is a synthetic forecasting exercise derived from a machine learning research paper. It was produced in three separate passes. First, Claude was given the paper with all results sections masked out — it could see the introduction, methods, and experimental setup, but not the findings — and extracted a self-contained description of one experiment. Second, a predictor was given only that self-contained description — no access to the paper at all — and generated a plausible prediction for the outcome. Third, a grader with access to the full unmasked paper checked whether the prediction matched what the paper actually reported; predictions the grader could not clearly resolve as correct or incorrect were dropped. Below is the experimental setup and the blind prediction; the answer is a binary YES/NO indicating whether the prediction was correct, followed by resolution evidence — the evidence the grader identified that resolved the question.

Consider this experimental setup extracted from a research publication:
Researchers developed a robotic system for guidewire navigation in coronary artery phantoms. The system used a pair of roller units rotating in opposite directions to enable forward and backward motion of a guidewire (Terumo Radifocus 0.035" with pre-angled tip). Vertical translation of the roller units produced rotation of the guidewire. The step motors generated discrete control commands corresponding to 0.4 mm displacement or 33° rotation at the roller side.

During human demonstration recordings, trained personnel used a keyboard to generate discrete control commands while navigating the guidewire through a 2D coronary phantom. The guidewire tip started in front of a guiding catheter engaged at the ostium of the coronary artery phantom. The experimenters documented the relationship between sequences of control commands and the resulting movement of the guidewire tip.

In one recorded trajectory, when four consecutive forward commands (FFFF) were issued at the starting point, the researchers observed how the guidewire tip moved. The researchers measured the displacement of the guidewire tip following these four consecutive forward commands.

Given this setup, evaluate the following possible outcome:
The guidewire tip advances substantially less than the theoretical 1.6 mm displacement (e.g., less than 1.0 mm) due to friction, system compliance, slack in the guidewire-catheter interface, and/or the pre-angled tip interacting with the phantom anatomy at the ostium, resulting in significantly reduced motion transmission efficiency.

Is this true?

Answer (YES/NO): NO